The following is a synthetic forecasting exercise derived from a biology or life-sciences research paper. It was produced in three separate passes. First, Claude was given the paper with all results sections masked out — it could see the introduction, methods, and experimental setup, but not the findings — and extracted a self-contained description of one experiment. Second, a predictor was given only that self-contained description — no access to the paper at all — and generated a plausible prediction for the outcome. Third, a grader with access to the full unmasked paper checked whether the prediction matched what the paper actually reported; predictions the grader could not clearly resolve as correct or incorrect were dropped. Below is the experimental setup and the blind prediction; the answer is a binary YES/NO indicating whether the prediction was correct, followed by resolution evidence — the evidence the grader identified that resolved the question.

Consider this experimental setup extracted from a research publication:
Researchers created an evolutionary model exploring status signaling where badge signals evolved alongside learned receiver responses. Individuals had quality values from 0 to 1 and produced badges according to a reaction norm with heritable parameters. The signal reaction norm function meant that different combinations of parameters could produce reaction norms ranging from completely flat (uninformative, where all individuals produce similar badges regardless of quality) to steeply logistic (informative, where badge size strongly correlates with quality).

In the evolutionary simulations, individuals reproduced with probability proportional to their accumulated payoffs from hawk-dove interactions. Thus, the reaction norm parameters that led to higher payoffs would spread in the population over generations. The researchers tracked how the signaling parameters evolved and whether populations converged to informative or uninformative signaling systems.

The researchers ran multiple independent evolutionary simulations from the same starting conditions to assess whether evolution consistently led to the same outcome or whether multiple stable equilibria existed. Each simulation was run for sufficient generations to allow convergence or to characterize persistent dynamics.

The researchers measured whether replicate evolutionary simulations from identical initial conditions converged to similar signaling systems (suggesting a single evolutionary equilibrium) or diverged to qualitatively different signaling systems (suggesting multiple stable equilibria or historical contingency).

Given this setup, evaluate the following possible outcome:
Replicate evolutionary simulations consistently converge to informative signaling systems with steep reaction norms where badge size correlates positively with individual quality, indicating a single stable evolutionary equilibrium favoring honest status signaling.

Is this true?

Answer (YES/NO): NO